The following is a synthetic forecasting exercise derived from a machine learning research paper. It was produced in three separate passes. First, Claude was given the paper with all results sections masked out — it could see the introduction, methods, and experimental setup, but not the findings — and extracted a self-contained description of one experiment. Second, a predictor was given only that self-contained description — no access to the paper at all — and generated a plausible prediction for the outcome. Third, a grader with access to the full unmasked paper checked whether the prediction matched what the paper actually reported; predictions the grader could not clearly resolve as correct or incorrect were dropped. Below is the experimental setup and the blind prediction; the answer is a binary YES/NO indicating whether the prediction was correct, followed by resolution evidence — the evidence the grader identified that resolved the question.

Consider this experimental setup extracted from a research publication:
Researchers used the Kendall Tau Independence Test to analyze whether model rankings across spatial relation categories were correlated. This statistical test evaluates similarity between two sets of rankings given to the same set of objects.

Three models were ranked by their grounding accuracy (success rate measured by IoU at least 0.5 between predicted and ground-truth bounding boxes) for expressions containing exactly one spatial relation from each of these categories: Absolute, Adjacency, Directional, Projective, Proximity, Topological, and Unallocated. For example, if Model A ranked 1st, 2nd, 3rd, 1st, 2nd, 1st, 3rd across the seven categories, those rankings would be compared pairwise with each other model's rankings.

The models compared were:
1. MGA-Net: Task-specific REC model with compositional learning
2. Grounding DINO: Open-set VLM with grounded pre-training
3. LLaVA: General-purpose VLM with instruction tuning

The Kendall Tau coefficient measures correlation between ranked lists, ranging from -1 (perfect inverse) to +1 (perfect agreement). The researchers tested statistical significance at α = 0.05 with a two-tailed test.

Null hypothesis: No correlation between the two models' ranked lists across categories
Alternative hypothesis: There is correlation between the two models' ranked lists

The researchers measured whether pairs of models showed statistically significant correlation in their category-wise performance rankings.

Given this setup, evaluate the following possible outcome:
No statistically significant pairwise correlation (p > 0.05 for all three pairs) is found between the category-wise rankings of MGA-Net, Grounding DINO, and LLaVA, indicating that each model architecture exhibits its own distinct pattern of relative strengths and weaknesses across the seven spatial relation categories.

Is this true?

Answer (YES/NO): NO